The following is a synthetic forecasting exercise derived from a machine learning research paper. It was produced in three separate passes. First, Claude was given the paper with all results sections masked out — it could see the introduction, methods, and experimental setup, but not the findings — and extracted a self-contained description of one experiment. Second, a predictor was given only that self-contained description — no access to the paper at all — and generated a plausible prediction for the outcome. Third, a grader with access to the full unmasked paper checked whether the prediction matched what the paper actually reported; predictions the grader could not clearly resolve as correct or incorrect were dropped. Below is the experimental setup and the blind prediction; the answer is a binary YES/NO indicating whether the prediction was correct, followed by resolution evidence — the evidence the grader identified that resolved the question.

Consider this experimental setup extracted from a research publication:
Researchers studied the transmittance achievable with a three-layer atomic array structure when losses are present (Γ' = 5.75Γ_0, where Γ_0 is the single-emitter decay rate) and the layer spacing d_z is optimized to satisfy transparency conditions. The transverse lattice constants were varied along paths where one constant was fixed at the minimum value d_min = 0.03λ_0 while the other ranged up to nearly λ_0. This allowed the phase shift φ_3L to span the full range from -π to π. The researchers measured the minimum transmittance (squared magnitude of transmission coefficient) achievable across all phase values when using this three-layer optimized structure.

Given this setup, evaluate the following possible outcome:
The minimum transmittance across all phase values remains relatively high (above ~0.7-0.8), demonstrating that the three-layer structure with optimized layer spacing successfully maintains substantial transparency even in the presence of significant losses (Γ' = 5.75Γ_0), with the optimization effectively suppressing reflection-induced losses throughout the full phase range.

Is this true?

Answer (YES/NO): NO